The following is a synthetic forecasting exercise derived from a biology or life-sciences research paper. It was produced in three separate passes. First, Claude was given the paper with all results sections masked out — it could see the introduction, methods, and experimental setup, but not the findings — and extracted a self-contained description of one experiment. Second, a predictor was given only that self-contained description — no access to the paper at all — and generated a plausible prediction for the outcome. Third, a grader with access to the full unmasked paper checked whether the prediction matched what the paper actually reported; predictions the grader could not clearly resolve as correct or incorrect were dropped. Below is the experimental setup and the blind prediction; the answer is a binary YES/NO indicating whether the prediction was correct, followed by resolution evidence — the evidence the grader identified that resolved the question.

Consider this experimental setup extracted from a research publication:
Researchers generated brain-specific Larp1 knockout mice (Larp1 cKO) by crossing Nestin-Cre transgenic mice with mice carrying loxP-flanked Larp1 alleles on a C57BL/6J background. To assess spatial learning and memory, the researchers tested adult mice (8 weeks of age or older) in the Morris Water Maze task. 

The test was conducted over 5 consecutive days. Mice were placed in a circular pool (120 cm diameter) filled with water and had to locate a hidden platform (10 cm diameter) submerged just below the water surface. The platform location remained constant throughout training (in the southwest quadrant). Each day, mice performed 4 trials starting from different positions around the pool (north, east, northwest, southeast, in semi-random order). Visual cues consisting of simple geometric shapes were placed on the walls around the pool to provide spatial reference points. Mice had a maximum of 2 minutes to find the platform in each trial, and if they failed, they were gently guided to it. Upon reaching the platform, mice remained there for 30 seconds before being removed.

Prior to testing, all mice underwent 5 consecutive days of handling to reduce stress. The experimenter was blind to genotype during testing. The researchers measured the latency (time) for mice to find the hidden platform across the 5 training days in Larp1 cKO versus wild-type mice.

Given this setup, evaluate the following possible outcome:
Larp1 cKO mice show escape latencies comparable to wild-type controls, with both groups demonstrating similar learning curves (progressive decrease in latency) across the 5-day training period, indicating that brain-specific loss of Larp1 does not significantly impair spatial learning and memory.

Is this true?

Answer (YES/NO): NO